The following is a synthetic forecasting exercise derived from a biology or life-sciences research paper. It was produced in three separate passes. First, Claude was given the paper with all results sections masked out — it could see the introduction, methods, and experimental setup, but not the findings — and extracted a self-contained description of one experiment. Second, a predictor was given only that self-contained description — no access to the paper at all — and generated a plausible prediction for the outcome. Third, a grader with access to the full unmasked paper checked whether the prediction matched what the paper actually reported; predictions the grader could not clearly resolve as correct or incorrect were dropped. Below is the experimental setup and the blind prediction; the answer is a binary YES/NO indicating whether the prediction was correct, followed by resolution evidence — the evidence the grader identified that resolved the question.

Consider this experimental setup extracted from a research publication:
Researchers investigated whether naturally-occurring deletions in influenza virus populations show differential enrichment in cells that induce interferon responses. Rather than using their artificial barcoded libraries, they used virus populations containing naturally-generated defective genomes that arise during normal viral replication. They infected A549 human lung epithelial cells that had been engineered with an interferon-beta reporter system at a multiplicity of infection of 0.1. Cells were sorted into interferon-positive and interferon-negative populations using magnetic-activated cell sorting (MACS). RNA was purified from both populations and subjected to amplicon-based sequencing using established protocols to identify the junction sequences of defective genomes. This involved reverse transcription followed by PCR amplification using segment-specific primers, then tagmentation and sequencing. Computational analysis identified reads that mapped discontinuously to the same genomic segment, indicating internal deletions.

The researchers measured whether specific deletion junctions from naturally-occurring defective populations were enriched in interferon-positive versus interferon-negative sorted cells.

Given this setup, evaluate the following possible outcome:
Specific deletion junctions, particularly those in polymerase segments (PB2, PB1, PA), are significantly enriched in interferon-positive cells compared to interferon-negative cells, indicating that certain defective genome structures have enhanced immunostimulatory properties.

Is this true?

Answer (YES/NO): YES